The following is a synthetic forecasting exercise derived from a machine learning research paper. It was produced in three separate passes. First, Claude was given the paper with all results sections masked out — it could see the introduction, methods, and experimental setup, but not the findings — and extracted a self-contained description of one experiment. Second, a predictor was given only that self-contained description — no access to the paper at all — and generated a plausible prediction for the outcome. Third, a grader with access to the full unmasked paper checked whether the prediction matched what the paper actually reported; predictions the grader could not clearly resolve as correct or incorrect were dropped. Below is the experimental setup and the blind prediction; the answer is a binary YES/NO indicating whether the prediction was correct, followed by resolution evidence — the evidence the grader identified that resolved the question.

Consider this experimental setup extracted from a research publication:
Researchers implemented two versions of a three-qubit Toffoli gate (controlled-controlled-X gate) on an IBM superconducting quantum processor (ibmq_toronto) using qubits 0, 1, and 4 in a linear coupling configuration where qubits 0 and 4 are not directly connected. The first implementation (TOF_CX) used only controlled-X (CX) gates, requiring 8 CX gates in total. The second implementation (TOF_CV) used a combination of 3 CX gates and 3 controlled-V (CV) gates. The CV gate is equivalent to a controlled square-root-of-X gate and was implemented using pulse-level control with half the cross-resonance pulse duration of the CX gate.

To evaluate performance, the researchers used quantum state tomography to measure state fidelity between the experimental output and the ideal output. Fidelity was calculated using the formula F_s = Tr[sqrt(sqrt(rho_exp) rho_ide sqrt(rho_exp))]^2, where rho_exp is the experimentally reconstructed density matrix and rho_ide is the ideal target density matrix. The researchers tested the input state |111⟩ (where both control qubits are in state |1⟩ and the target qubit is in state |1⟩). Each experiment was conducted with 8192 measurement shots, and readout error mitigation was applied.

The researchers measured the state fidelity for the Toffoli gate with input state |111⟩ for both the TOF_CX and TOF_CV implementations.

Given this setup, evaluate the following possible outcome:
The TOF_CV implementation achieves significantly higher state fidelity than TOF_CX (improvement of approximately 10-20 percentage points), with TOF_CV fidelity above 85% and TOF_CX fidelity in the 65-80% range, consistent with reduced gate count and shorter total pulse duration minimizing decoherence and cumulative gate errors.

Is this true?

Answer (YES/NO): NO